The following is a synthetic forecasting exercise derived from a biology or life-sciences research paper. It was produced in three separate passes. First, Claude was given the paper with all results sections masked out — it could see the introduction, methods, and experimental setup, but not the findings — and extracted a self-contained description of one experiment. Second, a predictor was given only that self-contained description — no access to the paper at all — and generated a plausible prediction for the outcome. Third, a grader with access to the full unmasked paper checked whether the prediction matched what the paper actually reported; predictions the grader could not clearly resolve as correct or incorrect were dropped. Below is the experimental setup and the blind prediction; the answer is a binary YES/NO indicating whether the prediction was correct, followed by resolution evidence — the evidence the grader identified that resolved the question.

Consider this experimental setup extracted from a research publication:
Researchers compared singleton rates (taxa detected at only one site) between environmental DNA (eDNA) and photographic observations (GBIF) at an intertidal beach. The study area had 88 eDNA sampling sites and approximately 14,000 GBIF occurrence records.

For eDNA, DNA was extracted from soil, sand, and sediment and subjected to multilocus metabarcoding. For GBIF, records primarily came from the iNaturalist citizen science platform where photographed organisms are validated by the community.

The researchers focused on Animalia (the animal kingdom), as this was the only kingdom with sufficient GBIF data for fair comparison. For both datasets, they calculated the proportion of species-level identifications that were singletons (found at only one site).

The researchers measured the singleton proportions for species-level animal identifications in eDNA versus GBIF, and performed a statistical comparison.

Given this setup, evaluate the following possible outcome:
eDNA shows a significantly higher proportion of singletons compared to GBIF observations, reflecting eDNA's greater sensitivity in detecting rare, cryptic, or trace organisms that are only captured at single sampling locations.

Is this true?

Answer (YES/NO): YES